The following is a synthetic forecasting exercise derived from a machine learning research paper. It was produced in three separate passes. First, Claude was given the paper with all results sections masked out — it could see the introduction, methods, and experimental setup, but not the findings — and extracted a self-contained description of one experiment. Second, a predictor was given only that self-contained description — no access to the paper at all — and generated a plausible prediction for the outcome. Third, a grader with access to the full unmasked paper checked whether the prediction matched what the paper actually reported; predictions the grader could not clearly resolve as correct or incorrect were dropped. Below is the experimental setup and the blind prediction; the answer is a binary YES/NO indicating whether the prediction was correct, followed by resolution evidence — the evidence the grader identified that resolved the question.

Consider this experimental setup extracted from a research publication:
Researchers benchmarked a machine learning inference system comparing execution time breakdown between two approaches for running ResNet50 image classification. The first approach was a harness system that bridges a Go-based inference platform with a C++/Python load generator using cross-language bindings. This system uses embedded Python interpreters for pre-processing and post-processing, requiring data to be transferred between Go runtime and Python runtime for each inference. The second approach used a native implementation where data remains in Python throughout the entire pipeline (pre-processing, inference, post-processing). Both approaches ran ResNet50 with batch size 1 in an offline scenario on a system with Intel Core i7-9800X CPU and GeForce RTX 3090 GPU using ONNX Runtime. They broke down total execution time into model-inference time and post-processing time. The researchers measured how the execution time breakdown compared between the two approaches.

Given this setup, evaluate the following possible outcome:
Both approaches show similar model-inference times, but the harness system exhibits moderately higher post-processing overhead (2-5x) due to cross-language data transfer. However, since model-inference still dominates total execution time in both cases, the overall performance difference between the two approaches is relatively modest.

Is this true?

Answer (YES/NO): NO